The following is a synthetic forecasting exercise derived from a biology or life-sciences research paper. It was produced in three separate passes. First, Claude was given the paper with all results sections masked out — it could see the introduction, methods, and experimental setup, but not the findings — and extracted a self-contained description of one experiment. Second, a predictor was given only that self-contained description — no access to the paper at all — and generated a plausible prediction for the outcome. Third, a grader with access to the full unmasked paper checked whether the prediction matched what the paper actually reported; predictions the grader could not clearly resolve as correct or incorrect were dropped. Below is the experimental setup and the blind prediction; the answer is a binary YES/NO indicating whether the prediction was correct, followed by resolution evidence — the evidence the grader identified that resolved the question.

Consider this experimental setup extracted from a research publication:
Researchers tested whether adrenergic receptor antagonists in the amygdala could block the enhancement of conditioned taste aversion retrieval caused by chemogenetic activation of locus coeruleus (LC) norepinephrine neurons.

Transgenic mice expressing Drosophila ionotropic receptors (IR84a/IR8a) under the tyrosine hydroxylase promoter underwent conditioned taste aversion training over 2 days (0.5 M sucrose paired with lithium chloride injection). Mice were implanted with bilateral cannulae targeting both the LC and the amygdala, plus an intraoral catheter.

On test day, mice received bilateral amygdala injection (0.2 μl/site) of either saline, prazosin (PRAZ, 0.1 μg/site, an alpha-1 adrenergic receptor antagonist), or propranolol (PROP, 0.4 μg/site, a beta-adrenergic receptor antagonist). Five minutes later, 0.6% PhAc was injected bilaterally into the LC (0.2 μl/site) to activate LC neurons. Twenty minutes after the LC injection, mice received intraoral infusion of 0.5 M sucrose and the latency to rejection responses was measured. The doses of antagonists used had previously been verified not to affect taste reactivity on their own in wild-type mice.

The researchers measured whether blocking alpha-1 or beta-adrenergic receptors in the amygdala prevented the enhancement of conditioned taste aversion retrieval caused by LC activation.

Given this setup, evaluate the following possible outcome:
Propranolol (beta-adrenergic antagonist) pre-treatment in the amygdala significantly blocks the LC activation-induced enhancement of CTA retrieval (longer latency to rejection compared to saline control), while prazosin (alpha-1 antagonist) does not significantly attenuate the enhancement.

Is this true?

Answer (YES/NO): NO